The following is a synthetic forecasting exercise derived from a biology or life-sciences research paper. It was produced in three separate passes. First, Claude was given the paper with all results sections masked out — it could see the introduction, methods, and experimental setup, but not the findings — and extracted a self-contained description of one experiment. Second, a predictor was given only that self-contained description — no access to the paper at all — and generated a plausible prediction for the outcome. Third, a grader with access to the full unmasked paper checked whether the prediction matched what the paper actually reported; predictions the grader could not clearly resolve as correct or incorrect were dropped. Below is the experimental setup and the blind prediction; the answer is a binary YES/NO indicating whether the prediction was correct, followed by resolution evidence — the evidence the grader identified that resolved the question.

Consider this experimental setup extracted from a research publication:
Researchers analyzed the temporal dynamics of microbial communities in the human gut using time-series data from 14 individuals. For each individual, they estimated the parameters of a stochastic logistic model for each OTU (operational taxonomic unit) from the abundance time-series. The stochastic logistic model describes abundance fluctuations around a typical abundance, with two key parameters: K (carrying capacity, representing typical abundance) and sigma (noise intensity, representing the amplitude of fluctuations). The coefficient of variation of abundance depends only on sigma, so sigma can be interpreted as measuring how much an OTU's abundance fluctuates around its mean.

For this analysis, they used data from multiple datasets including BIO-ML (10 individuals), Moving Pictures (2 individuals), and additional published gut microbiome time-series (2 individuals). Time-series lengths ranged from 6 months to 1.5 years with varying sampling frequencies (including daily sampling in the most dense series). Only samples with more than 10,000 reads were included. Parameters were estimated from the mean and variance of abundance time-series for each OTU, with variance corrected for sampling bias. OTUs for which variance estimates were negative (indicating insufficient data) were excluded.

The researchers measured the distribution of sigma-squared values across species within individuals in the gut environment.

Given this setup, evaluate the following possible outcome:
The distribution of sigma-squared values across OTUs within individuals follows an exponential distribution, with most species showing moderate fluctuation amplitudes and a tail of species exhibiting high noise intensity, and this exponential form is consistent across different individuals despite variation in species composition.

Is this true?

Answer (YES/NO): YES